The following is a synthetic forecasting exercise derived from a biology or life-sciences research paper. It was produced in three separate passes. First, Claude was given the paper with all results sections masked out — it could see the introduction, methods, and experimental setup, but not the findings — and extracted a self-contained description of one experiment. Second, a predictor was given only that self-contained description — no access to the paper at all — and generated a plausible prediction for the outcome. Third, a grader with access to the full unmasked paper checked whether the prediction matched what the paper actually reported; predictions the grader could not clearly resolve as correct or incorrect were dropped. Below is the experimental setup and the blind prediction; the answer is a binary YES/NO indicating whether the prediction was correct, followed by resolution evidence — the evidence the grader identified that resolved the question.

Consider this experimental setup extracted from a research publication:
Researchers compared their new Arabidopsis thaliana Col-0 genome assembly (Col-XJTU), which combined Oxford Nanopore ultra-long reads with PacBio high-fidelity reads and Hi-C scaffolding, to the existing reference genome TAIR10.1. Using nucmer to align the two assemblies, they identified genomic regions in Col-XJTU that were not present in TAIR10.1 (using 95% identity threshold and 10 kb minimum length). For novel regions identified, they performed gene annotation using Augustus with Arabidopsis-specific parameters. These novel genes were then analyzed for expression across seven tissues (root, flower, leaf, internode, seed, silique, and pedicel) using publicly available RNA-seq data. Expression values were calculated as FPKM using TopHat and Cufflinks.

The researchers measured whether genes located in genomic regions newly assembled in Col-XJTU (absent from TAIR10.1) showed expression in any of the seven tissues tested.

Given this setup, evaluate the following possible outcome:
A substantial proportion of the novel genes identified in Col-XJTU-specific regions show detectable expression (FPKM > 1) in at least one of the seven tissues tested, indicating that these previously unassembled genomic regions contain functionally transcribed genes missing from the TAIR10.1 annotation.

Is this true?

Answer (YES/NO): YES